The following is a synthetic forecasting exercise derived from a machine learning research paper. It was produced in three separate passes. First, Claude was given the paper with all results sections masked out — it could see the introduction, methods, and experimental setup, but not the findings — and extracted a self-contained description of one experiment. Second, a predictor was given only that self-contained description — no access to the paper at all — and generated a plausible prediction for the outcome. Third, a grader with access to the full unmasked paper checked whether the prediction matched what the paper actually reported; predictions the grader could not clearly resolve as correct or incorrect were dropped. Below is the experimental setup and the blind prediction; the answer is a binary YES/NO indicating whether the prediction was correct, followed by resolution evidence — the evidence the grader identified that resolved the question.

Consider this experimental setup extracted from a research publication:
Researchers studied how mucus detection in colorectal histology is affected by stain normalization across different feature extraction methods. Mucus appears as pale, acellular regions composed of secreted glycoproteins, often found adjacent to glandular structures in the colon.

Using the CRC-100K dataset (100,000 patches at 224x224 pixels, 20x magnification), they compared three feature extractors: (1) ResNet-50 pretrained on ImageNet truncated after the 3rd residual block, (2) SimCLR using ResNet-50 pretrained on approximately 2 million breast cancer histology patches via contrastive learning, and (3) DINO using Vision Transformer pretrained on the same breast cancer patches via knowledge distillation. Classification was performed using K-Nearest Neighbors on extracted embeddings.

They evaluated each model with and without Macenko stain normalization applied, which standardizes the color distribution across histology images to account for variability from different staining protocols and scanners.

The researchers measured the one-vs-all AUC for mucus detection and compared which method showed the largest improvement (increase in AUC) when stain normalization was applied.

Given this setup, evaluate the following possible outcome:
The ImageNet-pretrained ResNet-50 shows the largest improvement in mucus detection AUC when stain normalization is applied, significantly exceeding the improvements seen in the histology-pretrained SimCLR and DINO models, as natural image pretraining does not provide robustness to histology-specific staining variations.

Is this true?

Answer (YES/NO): YES